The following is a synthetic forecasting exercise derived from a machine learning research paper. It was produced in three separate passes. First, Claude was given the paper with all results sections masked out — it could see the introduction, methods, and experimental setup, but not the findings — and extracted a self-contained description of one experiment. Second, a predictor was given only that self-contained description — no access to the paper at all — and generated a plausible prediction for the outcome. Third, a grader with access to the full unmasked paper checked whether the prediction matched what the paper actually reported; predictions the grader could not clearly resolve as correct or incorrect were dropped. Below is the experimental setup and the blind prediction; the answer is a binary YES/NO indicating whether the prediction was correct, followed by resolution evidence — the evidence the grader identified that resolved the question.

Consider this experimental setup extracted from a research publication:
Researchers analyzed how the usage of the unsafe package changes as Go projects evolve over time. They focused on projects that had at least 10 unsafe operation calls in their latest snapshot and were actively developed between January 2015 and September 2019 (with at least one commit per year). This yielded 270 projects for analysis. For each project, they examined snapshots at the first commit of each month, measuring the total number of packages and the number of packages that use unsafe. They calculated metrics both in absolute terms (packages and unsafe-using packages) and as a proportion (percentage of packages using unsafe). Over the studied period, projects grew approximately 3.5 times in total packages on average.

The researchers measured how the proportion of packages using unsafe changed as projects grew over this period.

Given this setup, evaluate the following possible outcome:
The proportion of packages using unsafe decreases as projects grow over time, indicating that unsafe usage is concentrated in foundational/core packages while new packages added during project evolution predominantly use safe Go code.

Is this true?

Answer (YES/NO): NO